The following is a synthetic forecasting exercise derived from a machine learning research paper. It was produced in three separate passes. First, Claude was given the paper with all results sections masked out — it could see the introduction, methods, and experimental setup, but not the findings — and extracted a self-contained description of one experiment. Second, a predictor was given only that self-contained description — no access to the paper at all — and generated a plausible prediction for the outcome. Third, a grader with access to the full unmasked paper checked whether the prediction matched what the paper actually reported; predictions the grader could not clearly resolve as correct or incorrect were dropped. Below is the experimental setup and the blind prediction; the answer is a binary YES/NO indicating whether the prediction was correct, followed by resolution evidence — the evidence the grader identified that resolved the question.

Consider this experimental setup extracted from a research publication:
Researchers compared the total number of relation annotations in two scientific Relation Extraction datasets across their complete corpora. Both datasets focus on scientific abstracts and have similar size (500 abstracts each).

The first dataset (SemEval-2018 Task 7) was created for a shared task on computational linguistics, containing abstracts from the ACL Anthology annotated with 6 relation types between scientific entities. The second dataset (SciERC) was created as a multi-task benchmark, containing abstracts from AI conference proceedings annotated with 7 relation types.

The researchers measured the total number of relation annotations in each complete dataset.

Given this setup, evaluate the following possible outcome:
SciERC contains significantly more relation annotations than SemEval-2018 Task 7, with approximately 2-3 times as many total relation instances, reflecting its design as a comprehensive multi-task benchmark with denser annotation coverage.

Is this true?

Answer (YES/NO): YES